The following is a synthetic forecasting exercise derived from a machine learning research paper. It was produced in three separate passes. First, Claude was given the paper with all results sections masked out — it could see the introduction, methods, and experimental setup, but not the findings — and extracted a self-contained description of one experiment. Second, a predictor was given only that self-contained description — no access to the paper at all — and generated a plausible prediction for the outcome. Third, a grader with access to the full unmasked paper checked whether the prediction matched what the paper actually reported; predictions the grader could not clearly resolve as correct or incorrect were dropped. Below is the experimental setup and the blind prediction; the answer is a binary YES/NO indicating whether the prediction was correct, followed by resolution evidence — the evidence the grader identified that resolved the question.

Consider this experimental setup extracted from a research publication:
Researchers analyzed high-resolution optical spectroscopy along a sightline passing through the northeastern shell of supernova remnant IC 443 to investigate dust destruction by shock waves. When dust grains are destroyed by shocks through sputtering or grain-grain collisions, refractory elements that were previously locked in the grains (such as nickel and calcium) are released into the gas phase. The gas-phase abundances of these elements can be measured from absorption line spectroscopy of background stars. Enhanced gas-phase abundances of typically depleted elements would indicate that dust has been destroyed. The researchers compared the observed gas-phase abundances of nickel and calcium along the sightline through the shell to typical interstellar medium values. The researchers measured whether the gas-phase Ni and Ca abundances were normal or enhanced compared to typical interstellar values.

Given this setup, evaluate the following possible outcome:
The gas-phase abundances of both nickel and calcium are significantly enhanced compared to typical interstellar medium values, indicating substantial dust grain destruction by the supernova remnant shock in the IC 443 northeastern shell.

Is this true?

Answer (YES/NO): YES